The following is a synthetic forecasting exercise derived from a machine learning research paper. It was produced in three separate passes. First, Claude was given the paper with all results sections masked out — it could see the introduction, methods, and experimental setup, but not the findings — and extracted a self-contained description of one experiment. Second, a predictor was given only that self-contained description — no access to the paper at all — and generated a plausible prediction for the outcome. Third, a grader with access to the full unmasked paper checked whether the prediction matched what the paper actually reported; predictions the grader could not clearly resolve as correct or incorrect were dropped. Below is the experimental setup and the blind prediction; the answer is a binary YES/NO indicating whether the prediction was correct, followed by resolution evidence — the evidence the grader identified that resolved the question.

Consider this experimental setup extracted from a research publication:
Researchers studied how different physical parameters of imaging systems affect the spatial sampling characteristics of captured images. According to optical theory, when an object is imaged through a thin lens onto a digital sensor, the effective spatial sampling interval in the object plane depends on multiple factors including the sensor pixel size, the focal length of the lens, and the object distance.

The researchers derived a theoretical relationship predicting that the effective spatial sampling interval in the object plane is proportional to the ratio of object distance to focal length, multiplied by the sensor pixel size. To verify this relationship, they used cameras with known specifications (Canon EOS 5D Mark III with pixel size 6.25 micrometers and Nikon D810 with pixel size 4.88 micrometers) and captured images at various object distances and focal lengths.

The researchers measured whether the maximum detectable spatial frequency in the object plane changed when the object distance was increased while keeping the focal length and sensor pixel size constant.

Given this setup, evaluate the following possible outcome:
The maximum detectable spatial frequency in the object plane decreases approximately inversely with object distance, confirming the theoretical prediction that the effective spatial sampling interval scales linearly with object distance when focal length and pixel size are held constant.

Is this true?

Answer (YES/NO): YES